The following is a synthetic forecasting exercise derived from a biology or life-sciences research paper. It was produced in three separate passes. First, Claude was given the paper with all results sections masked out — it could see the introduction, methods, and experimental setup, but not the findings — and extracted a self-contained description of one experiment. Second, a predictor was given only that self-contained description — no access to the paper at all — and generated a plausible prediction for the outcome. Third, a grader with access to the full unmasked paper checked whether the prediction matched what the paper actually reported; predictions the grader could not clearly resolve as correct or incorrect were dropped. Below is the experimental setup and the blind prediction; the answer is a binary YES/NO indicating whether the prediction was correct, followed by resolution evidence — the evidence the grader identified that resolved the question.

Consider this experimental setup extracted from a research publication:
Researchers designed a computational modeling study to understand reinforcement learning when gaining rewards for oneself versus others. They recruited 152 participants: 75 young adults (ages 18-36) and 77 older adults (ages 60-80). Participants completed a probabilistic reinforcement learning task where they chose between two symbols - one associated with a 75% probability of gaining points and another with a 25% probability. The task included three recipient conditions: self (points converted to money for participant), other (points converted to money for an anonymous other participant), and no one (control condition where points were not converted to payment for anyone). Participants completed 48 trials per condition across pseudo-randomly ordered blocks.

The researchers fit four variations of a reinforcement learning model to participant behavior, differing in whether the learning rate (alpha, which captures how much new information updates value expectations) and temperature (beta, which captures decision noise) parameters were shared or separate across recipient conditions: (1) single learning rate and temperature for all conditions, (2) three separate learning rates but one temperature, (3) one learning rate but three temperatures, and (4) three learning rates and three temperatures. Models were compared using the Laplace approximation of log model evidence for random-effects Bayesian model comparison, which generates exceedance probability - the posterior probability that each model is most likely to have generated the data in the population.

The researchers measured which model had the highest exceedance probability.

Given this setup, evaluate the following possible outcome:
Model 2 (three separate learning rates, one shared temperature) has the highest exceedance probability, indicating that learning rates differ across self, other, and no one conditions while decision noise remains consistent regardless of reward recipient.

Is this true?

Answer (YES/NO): YES